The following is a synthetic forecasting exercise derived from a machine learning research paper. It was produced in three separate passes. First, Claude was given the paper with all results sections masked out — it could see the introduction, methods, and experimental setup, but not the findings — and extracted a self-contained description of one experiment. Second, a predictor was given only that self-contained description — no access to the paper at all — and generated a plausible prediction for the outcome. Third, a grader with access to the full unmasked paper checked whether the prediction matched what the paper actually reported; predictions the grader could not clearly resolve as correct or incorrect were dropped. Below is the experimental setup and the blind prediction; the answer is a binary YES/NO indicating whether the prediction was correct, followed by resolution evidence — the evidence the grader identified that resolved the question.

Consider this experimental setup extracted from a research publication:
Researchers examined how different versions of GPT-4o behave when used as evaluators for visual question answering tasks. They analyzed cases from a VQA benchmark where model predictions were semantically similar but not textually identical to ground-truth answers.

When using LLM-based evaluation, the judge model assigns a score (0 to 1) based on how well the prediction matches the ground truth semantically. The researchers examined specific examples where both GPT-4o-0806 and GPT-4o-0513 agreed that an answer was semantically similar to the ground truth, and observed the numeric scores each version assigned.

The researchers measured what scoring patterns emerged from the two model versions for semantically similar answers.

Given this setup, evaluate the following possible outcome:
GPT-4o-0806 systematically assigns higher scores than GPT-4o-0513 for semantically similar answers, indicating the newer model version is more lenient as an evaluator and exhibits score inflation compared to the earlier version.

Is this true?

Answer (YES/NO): YES